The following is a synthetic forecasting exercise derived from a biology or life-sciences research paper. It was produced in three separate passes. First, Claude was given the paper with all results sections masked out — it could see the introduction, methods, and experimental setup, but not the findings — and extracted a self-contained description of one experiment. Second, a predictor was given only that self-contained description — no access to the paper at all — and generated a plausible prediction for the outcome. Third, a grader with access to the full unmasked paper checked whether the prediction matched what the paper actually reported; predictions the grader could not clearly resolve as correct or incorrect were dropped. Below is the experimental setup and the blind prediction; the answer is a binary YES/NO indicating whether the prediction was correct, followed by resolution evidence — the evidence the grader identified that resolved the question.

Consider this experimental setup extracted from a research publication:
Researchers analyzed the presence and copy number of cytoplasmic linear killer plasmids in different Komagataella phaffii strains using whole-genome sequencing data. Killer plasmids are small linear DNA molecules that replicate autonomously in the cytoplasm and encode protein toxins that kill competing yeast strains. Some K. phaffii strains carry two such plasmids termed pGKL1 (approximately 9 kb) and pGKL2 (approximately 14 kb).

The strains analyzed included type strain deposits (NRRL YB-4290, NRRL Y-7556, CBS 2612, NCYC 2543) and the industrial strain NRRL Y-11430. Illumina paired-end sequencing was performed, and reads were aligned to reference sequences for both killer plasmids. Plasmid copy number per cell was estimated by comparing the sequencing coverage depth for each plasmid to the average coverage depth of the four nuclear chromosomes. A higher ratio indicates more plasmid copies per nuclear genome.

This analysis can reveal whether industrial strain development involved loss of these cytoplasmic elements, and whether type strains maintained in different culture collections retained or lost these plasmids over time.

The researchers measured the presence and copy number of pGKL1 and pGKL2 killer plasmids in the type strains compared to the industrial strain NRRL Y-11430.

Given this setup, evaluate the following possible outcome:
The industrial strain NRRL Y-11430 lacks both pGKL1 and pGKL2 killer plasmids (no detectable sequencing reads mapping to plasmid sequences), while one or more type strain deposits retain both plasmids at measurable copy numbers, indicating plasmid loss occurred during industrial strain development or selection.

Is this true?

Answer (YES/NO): NO